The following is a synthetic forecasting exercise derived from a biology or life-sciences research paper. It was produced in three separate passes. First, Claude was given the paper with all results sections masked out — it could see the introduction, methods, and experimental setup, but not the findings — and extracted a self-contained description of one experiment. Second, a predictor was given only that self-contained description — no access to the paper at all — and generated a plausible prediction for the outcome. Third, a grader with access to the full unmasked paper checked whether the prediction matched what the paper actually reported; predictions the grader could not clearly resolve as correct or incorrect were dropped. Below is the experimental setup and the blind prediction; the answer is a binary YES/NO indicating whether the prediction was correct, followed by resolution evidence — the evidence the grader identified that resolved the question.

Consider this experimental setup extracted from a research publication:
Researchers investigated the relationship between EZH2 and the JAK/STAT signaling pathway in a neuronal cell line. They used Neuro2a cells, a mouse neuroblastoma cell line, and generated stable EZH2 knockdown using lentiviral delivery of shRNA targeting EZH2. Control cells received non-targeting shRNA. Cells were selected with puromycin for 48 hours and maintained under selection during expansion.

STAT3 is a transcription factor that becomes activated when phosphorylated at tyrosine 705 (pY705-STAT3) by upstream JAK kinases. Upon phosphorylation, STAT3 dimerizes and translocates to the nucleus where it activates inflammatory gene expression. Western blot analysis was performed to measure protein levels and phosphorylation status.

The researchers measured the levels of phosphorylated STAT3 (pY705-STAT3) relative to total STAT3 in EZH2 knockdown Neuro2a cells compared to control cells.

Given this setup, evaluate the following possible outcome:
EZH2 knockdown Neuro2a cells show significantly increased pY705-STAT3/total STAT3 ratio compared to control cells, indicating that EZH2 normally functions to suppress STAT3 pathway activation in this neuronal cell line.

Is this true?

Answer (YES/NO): YES